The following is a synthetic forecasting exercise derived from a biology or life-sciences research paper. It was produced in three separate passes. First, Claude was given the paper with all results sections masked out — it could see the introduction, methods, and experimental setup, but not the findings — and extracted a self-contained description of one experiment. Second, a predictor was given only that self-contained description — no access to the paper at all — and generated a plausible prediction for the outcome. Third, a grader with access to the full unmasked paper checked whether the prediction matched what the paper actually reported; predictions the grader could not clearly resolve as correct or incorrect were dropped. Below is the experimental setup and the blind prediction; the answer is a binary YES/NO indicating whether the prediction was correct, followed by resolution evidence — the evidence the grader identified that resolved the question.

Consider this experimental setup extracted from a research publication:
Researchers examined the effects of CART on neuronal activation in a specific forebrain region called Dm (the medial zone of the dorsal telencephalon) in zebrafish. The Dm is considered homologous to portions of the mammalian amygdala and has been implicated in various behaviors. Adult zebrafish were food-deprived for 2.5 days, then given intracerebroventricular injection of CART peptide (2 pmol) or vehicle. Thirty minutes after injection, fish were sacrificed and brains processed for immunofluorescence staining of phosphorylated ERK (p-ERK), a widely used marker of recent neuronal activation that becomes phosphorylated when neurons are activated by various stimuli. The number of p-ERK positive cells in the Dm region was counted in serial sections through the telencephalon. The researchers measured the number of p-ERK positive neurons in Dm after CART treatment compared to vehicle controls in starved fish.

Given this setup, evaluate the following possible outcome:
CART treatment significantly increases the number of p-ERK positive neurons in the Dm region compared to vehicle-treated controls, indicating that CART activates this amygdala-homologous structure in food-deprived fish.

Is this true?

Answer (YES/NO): YES